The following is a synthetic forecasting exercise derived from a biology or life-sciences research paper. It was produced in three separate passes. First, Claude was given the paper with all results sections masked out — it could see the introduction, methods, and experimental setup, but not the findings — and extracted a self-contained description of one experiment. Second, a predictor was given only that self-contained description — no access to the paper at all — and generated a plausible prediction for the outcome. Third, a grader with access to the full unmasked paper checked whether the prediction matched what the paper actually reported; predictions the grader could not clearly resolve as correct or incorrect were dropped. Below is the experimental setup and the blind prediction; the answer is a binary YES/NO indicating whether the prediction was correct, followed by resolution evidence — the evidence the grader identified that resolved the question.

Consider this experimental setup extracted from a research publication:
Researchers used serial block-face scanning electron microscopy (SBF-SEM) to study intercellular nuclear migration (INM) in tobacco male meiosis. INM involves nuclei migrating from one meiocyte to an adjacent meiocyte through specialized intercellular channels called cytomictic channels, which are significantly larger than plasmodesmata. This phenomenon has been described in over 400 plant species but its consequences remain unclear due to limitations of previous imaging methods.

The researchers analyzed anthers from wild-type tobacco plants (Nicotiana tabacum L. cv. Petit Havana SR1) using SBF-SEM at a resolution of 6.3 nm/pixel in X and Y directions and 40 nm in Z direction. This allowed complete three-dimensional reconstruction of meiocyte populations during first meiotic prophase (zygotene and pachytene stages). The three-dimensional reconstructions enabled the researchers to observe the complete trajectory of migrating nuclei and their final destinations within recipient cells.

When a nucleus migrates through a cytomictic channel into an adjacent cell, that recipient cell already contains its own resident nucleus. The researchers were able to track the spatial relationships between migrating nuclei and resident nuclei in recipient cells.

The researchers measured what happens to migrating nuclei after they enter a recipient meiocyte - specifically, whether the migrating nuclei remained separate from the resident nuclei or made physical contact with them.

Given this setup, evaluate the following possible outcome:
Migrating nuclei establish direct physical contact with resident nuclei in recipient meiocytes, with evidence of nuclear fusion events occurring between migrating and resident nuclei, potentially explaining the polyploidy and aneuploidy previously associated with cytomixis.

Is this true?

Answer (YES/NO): NO